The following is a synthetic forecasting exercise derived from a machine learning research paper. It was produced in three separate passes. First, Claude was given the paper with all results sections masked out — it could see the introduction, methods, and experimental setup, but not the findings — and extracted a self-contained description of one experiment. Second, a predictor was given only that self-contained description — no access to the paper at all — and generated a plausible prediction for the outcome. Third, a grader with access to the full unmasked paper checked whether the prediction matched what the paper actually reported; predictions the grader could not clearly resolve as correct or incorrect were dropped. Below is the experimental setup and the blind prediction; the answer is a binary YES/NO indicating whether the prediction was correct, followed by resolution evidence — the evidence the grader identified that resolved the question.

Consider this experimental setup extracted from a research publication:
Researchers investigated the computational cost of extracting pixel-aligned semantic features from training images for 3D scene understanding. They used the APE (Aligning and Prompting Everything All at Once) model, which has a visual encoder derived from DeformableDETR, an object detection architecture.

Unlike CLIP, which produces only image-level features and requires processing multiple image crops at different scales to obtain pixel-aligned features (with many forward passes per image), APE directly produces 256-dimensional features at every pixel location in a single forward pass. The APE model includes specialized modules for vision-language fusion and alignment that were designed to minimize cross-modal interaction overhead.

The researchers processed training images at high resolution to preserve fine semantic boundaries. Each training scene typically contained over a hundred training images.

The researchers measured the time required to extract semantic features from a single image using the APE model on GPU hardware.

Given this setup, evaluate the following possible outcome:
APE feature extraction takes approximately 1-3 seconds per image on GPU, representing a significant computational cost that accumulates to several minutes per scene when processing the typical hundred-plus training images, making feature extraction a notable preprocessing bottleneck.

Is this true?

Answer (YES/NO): YES